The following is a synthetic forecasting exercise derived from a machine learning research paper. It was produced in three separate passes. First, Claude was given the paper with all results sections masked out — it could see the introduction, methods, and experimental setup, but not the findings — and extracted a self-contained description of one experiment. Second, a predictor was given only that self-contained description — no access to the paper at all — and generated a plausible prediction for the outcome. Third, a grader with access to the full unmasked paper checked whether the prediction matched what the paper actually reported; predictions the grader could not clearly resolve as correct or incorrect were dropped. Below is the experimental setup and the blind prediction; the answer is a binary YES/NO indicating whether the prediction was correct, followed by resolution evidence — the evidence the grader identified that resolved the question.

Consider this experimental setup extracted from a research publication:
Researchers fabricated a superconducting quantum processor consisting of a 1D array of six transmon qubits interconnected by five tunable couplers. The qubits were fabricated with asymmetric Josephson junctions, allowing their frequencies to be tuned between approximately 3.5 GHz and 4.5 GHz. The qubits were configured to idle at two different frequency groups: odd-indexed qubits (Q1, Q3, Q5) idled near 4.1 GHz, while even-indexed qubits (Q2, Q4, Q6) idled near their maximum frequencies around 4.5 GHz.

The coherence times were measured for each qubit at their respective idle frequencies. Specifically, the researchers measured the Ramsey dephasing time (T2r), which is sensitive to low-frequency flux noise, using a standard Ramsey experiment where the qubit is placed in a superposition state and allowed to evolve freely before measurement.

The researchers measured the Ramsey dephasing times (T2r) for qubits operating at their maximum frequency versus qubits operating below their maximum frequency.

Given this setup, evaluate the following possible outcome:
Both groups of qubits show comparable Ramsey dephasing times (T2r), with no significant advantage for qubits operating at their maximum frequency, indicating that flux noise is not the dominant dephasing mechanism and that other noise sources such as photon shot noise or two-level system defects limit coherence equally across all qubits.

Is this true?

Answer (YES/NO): NO